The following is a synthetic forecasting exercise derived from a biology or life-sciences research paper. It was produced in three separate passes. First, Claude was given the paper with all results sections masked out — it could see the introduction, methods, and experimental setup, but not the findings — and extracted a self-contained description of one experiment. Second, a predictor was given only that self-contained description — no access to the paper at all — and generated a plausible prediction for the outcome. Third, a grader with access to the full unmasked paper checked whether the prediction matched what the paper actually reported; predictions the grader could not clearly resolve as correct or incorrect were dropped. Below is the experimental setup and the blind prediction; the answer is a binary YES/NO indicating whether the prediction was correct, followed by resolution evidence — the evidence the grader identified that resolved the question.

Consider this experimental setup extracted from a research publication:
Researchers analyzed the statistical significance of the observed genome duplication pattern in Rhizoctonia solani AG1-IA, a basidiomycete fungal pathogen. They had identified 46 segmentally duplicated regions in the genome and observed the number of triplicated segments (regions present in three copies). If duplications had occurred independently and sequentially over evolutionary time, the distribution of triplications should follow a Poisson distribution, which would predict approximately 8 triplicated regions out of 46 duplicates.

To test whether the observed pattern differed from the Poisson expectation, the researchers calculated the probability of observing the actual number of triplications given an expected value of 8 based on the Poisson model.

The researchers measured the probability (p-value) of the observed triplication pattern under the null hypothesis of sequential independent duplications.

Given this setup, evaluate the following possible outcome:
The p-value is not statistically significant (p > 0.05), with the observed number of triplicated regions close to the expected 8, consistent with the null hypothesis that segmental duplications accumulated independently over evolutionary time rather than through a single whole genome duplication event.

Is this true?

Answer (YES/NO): NO